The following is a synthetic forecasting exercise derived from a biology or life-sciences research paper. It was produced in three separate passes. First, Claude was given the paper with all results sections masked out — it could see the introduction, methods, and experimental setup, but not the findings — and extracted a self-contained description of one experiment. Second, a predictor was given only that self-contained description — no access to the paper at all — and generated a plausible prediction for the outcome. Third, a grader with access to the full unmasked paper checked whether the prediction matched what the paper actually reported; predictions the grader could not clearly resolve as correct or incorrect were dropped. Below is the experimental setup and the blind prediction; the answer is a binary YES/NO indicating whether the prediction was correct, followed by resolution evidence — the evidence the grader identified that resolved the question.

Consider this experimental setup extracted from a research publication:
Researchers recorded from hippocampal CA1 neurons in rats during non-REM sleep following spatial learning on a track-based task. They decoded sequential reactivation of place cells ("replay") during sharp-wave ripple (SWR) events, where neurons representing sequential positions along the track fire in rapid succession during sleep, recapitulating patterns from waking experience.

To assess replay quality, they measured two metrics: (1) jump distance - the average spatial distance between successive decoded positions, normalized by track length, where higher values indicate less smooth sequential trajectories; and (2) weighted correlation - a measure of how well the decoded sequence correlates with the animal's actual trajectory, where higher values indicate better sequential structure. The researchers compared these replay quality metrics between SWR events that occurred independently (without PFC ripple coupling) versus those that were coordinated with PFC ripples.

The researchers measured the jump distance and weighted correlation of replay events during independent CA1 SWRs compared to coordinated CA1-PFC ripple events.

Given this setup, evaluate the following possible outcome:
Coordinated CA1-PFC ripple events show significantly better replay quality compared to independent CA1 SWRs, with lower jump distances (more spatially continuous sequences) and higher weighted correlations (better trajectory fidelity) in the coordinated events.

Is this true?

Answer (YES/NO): NO